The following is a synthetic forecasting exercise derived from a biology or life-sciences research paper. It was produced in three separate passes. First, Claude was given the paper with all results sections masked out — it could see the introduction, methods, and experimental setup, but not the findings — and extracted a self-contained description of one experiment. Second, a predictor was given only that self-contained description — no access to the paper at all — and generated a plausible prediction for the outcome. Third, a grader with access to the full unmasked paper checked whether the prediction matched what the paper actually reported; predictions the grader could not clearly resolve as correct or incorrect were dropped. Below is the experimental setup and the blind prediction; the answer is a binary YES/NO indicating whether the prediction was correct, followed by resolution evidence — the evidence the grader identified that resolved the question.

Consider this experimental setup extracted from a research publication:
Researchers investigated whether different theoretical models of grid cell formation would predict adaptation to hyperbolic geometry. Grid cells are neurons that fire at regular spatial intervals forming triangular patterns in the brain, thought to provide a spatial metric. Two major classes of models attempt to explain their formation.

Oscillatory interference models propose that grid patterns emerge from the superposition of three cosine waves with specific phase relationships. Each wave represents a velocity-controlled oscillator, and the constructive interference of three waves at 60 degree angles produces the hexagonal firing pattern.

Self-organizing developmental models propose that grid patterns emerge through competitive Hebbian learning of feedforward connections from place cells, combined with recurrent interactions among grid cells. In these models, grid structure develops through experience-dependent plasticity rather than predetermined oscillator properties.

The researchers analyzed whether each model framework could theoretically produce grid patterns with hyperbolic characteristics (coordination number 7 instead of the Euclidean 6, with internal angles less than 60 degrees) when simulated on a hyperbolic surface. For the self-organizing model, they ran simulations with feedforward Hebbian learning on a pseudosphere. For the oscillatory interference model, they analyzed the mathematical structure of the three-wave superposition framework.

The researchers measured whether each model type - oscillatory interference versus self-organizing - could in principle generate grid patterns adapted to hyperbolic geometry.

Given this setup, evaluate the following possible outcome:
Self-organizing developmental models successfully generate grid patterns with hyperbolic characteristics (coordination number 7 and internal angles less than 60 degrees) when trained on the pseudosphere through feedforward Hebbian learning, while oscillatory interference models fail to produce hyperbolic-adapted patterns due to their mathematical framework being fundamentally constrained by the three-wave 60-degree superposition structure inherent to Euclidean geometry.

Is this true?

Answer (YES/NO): YES